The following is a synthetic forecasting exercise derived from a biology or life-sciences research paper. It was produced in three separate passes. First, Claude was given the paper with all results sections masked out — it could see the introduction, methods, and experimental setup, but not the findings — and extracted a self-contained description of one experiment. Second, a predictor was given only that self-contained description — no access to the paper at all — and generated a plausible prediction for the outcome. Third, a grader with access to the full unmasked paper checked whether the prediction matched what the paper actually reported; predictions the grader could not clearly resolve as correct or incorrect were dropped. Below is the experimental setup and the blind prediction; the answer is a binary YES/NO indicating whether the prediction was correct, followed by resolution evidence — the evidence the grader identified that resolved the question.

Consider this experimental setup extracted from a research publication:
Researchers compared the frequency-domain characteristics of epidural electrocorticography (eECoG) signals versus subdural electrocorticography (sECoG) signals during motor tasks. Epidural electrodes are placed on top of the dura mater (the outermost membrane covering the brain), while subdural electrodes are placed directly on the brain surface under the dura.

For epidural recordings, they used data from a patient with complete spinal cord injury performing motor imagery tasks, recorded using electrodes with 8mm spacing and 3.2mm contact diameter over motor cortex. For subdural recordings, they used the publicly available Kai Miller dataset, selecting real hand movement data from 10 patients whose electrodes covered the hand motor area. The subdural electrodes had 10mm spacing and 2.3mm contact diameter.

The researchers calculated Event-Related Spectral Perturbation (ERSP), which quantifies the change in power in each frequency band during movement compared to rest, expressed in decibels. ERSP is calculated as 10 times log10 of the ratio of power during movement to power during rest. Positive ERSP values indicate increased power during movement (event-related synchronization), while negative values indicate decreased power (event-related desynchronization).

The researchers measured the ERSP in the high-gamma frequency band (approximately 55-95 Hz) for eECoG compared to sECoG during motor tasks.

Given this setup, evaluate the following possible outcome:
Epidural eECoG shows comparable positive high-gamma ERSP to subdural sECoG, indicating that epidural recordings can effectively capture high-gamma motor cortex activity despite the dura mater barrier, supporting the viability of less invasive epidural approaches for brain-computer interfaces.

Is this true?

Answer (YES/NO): YES